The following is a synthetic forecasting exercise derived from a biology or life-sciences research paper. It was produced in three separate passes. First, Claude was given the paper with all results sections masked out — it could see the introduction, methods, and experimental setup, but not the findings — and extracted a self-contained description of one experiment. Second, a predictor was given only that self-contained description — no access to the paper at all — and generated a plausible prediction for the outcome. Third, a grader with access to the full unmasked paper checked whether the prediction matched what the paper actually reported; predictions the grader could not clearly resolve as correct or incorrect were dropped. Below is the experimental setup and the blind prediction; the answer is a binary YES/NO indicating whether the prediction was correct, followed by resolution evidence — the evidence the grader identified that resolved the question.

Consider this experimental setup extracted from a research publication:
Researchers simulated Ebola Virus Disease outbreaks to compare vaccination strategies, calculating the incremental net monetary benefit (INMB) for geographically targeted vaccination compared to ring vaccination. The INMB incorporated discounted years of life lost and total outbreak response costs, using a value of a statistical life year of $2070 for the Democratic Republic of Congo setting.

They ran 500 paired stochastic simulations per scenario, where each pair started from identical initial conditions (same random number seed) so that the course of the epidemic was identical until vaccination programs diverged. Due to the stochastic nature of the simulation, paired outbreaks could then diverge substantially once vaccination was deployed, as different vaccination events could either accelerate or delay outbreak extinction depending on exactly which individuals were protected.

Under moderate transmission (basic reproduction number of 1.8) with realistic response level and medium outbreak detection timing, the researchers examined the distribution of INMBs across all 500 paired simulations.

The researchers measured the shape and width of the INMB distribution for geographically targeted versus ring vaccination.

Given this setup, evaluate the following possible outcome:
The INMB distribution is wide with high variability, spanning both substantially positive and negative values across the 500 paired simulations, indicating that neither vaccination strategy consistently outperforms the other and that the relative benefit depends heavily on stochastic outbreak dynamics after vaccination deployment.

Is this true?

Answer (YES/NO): YES